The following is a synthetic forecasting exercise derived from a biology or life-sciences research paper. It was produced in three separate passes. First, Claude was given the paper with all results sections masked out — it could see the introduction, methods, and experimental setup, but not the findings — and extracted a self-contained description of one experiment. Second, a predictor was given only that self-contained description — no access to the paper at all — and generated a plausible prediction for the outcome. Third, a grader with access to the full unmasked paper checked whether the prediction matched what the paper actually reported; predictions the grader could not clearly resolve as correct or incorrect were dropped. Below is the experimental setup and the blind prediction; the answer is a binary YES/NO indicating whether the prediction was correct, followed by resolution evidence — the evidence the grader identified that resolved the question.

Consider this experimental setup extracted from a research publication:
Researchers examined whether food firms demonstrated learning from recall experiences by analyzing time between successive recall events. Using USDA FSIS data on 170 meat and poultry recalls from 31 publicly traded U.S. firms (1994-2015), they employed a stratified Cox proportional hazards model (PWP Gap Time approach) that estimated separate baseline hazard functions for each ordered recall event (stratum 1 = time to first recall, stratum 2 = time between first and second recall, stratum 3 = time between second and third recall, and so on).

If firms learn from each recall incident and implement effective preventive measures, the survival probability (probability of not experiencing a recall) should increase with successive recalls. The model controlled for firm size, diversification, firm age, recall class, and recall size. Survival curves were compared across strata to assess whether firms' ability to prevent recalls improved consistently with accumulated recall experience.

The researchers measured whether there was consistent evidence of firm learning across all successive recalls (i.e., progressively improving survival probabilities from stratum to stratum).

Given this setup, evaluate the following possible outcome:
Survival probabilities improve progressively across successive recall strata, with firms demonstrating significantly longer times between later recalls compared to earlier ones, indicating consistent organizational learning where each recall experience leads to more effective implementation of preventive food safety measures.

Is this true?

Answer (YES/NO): NO